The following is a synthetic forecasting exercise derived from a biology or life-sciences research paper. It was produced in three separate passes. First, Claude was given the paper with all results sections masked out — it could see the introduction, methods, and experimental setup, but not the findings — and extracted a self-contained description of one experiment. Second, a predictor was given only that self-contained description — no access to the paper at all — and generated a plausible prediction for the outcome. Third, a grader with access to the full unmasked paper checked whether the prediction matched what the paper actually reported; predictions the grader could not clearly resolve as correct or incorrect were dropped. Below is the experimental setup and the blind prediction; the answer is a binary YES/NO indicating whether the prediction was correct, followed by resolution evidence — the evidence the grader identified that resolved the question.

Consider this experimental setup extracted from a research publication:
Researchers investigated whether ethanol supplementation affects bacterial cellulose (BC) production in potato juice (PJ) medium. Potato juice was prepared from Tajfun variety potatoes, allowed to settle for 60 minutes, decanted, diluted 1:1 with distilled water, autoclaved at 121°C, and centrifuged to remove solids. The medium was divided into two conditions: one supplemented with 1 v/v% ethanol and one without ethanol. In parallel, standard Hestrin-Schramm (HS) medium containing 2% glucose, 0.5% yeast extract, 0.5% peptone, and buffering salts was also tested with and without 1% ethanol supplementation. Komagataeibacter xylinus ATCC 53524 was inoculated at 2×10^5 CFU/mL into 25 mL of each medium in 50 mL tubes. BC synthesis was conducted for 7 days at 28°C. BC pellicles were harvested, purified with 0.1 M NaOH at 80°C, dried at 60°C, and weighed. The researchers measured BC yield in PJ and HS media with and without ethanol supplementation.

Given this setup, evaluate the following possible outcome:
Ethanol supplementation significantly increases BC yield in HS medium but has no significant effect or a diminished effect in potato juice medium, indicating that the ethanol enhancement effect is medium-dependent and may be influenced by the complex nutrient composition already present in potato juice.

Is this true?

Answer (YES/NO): NO